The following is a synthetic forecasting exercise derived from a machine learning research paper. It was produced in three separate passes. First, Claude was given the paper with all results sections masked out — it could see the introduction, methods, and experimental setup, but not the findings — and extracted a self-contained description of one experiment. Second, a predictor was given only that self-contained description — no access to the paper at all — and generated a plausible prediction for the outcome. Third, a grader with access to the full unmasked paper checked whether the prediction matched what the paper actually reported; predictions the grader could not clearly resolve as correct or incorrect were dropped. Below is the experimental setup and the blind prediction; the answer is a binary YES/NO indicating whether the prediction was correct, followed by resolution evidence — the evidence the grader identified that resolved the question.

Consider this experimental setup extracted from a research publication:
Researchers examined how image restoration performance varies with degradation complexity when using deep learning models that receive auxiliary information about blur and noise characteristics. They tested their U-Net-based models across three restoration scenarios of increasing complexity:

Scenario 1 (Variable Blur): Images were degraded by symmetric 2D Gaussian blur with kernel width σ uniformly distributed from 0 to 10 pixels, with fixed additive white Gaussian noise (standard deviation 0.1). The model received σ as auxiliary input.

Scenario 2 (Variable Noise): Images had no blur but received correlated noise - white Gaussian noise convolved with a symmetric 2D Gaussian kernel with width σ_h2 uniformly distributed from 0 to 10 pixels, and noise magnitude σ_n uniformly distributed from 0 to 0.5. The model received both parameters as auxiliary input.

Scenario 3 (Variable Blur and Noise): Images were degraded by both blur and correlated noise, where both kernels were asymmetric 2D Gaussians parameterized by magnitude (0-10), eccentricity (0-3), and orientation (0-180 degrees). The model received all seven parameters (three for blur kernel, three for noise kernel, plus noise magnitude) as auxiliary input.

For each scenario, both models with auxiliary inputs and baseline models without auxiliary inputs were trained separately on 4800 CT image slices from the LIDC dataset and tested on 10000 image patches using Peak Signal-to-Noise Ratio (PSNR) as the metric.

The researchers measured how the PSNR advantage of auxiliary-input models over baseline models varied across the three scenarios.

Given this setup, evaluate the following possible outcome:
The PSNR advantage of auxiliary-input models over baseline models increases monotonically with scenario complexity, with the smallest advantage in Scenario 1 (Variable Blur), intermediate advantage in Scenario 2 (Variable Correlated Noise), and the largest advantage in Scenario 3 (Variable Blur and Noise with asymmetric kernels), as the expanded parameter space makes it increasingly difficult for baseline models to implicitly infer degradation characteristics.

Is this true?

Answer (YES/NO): YES